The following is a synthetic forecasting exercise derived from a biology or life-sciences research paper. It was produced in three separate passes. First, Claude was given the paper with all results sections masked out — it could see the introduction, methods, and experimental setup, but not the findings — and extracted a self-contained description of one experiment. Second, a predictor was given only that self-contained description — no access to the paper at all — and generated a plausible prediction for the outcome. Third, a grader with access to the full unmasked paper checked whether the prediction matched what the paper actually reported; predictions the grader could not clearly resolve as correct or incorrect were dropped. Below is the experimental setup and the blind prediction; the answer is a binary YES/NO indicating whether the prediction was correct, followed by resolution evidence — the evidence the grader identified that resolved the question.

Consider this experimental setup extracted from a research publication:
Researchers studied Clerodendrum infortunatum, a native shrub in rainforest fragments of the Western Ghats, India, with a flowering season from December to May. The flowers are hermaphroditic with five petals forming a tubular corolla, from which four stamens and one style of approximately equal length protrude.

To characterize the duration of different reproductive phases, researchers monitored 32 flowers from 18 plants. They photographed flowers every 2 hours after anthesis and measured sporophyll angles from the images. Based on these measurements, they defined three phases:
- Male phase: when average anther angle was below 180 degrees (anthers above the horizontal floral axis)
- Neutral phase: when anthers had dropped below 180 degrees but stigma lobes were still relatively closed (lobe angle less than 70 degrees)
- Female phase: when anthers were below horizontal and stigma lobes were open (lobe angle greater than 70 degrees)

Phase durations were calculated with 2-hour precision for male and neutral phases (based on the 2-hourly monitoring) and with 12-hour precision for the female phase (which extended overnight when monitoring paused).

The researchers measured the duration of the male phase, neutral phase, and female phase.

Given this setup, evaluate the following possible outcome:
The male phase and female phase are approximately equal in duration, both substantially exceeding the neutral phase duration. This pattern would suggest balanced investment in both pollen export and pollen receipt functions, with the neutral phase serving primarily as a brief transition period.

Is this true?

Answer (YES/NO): NO